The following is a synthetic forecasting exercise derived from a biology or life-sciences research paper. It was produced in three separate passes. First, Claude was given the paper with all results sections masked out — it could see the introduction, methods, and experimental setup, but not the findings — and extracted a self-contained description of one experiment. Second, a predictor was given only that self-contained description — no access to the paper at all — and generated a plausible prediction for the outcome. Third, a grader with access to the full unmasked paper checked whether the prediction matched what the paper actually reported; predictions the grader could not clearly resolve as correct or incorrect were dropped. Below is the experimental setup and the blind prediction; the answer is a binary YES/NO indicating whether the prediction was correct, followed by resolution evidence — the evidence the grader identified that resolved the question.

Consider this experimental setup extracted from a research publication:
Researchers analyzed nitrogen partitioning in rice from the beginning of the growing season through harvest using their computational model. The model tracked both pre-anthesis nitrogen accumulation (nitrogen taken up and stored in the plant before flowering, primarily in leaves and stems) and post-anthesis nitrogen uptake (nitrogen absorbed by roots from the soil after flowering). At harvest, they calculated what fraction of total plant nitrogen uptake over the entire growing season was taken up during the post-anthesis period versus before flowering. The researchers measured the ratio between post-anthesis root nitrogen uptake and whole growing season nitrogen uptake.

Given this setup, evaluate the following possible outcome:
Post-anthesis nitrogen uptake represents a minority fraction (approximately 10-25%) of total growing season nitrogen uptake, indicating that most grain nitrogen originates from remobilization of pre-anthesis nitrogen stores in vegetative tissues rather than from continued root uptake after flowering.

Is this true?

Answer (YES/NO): NO